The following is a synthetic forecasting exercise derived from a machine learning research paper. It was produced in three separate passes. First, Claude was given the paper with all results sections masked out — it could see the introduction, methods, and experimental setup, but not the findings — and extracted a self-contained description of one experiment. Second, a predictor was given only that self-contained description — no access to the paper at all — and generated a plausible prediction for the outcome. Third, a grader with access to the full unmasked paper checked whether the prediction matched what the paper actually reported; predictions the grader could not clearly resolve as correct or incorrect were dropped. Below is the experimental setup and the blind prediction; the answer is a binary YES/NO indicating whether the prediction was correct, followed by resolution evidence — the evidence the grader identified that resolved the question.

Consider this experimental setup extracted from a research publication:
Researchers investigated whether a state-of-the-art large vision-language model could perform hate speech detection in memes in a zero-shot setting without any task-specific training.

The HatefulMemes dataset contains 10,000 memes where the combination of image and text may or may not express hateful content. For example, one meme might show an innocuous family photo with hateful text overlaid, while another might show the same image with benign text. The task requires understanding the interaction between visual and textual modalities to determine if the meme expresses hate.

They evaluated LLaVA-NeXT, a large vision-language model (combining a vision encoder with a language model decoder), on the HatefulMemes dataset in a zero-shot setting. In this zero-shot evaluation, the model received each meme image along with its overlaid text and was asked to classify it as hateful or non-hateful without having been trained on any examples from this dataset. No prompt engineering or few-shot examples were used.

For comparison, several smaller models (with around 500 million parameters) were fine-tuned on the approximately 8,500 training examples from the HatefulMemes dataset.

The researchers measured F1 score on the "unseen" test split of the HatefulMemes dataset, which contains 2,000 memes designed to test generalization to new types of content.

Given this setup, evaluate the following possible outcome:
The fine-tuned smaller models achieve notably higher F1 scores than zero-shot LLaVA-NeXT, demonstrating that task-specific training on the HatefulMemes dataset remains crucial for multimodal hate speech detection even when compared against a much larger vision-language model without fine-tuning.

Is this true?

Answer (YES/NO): YES